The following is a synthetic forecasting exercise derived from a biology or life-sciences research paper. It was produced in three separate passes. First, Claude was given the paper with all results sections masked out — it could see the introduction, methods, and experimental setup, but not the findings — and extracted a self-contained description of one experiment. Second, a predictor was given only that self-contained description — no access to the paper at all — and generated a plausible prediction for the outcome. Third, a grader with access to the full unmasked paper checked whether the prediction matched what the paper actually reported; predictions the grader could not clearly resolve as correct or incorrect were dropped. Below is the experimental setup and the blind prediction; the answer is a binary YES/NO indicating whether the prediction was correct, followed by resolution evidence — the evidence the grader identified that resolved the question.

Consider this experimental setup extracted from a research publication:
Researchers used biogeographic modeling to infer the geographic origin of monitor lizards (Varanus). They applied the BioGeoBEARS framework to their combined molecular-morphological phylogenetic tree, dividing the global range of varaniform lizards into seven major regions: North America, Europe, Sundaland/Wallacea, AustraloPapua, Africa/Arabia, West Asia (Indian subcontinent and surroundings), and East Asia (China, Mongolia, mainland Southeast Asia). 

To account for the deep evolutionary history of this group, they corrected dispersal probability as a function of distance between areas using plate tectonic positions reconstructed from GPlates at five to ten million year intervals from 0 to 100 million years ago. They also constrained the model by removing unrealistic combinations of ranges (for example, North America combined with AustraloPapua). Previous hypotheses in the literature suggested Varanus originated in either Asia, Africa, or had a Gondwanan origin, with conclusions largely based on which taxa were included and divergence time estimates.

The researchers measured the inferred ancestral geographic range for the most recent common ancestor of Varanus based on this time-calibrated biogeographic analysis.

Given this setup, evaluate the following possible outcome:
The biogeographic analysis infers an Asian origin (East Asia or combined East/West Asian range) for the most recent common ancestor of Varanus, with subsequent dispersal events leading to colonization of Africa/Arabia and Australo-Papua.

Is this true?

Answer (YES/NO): NO